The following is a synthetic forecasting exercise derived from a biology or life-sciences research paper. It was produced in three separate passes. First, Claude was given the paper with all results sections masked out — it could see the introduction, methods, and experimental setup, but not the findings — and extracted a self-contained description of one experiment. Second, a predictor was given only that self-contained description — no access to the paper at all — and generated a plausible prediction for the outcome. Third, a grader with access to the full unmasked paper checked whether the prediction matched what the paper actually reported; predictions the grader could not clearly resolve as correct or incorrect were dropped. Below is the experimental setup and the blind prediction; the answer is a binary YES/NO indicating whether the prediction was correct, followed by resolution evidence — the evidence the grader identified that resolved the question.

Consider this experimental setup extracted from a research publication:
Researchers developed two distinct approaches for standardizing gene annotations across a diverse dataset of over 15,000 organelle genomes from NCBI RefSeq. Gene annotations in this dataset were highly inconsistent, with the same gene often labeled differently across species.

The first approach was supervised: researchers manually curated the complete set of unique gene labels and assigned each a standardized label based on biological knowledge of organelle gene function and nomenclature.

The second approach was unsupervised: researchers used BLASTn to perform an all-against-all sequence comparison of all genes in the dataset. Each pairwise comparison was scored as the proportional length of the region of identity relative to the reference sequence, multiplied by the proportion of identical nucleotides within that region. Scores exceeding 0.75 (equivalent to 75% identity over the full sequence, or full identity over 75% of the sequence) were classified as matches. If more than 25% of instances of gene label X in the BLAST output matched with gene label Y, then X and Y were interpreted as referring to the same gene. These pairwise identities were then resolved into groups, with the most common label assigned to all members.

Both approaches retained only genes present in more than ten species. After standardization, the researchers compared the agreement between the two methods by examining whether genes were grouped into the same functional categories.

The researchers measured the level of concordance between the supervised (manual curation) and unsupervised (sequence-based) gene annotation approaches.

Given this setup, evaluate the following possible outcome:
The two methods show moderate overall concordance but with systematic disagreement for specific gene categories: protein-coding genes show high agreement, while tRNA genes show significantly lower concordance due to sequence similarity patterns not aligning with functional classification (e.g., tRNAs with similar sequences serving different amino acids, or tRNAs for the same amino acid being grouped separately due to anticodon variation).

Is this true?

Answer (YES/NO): NO